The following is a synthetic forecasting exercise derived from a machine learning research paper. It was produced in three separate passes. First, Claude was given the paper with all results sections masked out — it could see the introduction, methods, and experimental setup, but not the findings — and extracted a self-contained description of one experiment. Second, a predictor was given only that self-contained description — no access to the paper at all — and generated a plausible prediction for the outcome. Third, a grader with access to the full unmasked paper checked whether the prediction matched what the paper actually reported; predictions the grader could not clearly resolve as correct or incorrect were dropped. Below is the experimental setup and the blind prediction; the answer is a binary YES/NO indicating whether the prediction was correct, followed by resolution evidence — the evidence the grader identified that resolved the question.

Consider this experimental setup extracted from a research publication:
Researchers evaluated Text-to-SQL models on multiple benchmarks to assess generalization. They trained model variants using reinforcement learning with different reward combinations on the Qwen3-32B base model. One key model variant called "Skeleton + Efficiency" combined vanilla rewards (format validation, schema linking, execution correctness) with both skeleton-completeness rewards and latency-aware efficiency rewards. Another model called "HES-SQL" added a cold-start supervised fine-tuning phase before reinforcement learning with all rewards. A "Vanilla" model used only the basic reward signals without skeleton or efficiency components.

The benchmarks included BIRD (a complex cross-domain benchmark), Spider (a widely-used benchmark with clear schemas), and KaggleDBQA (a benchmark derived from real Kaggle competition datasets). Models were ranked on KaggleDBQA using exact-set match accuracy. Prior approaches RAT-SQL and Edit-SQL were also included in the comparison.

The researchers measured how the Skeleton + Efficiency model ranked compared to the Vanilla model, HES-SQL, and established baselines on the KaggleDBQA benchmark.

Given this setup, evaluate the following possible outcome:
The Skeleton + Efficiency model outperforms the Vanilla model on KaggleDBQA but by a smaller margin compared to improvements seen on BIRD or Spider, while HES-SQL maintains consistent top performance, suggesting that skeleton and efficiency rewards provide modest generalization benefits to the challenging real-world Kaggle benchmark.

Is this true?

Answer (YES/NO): NO